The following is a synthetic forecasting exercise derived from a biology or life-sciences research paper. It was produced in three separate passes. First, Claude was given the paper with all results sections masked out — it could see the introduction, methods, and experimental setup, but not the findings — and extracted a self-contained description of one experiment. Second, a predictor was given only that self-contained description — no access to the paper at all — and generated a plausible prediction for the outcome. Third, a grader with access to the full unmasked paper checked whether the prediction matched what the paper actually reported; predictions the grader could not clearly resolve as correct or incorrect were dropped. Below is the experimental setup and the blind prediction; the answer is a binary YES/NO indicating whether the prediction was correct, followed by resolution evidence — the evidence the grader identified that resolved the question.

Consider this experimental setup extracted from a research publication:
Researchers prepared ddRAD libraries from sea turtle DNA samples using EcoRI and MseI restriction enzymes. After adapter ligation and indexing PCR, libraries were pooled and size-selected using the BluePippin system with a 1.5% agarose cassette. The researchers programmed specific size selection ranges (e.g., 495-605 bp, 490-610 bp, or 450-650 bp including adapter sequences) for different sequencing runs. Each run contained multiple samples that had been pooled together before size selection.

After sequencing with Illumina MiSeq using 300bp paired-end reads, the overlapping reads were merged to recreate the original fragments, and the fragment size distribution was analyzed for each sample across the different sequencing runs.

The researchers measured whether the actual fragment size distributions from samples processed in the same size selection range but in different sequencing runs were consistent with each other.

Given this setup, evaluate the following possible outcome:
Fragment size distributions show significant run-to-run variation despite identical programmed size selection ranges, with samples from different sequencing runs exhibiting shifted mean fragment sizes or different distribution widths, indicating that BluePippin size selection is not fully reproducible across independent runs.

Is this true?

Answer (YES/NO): YES